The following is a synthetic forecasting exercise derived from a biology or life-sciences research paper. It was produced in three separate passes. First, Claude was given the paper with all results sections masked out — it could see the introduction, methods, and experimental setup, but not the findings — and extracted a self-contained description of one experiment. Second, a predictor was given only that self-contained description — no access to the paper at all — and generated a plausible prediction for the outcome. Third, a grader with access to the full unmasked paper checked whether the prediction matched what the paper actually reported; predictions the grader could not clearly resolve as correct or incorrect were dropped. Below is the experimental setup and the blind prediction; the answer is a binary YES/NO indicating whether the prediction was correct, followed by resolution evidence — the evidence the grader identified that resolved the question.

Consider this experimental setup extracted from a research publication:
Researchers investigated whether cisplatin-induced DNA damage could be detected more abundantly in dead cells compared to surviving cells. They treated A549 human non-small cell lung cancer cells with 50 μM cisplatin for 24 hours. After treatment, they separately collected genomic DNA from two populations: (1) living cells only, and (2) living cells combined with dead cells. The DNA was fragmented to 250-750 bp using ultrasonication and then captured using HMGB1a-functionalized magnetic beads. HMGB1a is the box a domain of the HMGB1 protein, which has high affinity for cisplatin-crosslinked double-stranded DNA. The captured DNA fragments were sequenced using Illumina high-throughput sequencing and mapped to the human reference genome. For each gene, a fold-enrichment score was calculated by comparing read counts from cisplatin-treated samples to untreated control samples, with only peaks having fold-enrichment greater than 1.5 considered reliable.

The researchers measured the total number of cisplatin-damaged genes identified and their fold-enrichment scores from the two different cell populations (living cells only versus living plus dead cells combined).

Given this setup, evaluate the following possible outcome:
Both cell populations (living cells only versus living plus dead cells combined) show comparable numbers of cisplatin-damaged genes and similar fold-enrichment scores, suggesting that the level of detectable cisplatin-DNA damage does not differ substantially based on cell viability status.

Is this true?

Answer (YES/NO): YES